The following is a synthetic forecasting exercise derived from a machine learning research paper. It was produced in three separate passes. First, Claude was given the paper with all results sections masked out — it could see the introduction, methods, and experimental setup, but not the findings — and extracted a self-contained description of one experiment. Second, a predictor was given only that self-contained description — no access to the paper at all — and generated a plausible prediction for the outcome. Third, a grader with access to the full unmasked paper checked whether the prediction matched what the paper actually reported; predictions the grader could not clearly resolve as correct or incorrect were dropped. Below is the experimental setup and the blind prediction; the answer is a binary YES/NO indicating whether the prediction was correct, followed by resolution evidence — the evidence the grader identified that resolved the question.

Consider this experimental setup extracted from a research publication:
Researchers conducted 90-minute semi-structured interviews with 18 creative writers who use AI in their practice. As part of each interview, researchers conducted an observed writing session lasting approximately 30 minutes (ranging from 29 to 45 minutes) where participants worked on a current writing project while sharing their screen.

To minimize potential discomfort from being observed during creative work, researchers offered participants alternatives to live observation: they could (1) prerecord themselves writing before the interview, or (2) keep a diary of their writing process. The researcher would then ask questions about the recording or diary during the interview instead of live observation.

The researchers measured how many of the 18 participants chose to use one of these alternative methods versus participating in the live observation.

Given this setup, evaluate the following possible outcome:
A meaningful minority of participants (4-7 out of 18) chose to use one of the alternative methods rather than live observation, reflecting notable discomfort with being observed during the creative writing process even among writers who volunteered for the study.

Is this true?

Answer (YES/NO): NO